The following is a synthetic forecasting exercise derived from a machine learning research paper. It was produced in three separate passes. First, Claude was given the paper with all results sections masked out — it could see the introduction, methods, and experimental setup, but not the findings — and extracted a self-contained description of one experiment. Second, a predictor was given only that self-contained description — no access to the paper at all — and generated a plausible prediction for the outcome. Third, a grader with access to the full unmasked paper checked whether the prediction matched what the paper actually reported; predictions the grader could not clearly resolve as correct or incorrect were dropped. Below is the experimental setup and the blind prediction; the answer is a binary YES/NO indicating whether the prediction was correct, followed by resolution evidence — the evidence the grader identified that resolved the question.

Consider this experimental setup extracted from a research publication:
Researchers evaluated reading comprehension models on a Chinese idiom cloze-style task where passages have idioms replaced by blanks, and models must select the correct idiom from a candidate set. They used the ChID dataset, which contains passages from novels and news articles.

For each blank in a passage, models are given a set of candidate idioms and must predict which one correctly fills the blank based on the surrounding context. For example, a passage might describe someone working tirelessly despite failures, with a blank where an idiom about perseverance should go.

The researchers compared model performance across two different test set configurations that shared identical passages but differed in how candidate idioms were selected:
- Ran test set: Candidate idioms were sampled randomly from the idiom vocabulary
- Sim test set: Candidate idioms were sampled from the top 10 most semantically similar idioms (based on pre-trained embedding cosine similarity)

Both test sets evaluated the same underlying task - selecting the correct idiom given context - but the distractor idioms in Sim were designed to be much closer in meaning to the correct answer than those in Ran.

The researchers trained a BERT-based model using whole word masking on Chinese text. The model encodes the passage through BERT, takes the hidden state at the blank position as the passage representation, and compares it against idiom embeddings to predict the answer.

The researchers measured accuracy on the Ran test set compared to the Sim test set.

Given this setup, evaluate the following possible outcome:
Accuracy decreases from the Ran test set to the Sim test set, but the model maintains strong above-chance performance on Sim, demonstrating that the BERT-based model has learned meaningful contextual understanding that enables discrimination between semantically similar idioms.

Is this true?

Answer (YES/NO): YES